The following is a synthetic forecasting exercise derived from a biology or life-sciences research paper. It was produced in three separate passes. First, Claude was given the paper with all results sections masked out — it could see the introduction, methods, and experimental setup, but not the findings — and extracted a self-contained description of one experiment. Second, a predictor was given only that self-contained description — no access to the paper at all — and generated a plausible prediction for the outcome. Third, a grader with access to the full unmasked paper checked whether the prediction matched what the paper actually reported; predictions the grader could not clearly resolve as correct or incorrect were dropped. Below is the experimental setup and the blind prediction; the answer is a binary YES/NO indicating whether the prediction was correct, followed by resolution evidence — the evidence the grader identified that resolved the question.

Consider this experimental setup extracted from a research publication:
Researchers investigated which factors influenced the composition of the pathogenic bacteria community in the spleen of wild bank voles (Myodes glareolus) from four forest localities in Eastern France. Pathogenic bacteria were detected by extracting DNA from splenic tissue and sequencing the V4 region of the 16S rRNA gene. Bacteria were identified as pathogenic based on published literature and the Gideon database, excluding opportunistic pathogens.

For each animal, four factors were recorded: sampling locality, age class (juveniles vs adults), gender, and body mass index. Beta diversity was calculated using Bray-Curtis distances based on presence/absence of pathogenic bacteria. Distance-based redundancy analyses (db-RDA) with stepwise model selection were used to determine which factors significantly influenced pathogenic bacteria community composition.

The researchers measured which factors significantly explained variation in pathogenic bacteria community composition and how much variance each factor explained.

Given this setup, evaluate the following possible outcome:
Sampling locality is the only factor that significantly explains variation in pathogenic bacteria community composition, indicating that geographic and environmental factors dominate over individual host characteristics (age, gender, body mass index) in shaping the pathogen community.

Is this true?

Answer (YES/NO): NO